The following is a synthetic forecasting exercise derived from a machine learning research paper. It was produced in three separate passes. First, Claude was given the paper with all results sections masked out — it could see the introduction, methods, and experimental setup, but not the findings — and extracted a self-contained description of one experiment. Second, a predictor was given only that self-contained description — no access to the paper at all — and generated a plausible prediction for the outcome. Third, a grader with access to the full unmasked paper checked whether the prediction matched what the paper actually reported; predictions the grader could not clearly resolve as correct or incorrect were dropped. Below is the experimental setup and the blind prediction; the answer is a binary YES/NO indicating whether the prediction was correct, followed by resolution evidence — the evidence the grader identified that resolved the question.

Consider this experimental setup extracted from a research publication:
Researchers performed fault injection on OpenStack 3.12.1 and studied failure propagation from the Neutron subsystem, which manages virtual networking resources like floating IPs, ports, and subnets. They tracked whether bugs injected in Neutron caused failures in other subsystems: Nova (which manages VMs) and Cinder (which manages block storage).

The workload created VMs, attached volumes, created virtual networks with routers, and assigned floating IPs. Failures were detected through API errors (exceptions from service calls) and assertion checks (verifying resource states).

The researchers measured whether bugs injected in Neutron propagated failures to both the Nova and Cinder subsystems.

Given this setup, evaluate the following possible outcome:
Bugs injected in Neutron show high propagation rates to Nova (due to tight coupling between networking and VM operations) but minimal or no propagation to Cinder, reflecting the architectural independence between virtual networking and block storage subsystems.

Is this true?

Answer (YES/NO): NO